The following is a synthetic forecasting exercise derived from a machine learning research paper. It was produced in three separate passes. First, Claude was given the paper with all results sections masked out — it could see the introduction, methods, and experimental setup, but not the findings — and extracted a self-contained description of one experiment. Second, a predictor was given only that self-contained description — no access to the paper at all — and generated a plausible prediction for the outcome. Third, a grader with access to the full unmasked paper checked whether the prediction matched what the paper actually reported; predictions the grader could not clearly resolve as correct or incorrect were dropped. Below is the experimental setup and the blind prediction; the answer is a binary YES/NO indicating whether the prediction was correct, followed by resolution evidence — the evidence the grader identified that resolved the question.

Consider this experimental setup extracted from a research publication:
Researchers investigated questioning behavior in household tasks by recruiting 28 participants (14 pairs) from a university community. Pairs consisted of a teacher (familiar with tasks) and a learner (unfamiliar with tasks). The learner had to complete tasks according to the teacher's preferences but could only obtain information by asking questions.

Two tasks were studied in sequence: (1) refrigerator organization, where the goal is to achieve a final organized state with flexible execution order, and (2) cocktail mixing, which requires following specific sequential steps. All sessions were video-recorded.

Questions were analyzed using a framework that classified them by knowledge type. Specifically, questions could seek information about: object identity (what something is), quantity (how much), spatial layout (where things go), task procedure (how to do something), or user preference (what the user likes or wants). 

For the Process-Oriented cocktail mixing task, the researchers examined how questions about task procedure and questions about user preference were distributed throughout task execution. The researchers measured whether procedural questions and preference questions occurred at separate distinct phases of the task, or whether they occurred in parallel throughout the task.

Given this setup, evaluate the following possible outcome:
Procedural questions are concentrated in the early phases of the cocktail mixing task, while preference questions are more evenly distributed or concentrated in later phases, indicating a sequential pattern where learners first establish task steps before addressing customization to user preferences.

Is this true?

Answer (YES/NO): NO